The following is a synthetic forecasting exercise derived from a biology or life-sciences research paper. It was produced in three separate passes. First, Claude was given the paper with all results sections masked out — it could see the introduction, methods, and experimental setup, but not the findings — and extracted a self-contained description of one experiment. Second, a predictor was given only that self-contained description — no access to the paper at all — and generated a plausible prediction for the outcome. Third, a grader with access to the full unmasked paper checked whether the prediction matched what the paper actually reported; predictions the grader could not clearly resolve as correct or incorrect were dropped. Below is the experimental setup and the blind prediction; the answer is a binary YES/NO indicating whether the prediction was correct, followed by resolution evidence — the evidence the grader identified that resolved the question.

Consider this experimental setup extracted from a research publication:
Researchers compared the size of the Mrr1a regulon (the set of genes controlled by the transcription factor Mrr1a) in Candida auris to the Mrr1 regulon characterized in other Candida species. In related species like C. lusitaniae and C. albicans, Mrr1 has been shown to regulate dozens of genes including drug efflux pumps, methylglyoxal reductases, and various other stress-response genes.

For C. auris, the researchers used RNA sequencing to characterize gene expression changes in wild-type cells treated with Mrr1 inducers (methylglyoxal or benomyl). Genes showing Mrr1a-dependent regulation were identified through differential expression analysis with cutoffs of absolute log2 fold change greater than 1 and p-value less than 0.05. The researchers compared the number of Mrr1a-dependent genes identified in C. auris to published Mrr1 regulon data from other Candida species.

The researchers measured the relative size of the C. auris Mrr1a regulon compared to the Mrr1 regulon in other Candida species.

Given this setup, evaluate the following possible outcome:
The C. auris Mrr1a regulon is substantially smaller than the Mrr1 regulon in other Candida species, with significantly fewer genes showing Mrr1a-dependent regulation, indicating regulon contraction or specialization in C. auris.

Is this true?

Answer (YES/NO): YES